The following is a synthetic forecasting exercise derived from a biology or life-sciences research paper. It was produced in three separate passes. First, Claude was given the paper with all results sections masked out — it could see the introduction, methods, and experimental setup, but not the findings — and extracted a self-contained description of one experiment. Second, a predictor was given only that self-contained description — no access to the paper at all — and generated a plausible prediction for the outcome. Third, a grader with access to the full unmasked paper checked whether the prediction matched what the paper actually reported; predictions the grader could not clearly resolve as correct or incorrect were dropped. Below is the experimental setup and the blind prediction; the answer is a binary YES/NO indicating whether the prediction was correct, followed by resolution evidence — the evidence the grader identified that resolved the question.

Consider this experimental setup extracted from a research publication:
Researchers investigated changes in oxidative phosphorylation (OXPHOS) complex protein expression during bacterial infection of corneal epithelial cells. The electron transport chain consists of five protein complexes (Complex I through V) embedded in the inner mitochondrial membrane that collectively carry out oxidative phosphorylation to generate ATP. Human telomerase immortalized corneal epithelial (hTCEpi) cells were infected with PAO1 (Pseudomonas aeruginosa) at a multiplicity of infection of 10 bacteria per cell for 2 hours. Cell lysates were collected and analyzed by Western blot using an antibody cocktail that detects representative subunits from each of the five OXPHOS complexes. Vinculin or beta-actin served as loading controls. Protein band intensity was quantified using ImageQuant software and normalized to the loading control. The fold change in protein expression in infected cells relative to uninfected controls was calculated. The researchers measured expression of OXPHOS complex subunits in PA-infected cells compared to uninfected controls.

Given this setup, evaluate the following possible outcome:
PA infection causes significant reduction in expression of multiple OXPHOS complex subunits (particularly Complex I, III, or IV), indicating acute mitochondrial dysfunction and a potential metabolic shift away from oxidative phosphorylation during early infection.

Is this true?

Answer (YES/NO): NO